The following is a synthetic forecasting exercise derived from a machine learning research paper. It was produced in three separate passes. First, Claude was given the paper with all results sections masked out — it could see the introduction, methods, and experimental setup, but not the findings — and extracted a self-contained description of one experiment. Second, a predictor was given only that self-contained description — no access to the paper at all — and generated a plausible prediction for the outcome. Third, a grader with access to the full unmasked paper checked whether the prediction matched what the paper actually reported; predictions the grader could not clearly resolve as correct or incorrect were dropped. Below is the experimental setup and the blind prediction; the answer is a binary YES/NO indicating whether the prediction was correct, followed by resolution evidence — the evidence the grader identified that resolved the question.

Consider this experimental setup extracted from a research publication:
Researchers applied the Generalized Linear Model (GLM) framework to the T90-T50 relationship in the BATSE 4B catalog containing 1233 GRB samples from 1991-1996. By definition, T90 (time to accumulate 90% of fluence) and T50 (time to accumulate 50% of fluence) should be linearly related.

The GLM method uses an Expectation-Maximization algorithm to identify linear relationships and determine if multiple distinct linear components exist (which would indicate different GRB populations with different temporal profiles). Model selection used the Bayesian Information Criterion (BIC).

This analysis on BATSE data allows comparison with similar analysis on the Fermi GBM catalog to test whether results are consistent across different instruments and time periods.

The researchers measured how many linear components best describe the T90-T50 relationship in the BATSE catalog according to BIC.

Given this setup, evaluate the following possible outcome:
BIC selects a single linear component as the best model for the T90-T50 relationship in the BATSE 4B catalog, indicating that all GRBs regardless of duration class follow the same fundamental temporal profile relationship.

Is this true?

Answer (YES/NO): NO